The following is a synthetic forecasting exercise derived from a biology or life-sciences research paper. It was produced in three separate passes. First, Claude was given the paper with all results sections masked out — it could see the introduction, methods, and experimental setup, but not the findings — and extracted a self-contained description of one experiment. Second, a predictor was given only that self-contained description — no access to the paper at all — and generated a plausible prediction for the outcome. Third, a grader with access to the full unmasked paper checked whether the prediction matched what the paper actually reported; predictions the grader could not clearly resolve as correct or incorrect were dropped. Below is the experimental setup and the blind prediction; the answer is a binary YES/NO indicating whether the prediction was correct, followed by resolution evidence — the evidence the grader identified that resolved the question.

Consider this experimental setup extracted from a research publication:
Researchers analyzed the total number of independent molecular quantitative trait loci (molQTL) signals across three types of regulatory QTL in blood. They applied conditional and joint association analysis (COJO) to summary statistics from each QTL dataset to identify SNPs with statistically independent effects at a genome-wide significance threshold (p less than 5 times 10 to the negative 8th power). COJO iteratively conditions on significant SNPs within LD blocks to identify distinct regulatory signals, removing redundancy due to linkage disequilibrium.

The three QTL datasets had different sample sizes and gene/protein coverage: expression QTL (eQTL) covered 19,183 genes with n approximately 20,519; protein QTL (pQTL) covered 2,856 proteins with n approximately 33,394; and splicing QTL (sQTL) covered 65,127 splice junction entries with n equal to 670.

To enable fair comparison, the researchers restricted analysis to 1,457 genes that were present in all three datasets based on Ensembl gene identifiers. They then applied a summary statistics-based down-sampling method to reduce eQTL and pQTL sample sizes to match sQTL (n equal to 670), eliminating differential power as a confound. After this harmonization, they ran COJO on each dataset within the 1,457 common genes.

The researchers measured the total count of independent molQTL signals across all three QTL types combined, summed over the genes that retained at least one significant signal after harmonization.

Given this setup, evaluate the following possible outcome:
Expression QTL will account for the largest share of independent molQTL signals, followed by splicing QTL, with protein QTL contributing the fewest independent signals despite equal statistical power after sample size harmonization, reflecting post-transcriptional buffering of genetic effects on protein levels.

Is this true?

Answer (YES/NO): NO